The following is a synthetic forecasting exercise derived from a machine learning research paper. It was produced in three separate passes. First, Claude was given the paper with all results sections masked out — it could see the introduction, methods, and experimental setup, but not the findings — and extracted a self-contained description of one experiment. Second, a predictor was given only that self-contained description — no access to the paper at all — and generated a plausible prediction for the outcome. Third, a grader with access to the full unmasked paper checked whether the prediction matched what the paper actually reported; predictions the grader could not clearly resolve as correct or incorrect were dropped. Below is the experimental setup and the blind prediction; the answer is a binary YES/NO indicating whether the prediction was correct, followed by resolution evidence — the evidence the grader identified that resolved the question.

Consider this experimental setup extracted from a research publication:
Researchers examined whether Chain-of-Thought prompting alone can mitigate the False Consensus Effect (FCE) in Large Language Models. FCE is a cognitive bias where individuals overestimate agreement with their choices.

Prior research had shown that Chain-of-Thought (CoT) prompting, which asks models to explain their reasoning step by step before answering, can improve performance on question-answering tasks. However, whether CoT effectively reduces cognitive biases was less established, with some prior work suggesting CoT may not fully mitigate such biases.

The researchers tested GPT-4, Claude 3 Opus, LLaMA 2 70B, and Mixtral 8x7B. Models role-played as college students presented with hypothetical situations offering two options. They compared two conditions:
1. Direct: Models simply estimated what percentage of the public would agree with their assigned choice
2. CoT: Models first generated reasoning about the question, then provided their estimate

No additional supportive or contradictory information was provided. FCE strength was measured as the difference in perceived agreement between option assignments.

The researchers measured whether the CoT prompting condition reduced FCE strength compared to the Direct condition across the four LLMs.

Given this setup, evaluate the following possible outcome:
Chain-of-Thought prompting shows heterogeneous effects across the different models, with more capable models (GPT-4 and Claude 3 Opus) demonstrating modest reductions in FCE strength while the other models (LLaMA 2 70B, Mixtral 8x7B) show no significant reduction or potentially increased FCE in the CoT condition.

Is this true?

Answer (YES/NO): NO